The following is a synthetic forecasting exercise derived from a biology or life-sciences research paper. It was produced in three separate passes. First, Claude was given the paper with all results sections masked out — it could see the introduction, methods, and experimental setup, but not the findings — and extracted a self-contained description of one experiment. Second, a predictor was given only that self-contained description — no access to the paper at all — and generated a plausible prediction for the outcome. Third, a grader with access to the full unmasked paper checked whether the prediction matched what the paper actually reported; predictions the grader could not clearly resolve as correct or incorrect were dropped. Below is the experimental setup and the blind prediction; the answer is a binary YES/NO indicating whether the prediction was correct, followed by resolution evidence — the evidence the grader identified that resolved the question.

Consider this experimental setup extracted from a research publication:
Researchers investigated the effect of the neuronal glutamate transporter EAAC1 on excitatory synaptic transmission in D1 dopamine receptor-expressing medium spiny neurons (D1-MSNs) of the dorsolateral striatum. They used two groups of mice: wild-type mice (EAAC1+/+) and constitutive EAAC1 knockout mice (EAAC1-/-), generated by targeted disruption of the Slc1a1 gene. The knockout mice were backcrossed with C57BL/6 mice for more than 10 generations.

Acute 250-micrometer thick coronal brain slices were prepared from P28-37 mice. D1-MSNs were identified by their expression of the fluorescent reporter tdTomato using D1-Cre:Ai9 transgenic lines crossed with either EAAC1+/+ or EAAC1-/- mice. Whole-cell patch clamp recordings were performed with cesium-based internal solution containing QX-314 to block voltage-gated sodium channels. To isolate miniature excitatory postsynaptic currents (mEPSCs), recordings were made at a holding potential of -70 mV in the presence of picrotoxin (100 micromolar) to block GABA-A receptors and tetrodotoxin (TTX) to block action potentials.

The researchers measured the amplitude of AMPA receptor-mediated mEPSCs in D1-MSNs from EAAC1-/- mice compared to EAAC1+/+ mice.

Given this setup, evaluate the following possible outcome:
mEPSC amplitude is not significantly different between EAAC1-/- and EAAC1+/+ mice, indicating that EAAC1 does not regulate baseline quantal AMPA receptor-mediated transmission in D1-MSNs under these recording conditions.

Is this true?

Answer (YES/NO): NO